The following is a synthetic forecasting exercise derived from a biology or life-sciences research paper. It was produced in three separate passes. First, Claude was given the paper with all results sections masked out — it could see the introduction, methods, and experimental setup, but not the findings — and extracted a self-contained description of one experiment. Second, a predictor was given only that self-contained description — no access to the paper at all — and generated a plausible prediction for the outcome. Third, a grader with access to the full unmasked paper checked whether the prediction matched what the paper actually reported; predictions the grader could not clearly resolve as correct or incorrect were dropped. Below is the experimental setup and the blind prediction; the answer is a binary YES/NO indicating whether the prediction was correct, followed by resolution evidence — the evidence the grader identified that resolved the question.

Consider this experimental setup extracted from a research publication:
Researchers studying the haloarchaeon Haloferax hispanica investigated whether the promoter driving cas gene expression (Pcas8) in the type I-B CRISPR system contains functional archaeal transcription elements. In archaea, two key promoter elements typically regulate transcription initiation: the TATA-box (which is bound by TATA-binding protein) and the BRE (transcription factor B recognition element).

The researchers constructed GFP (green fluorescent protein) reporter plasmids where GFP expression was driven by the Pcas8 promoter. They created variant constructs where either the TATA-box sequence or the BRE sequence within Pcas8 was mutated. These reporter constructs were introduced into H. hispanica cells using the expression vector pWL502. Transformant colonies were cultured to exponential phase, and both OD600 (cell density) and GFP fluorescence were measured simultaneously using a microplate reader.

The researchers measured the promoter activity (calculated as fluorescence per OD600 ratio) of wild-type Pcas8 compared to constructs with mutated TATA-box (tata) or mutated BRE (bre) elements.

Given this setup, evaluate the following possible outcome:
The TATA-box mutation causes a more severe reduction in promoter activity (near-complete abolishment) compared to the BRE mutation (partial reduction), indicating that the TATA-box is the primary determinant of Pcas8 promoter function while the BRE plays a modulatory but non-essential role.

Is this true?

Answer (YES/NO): NO